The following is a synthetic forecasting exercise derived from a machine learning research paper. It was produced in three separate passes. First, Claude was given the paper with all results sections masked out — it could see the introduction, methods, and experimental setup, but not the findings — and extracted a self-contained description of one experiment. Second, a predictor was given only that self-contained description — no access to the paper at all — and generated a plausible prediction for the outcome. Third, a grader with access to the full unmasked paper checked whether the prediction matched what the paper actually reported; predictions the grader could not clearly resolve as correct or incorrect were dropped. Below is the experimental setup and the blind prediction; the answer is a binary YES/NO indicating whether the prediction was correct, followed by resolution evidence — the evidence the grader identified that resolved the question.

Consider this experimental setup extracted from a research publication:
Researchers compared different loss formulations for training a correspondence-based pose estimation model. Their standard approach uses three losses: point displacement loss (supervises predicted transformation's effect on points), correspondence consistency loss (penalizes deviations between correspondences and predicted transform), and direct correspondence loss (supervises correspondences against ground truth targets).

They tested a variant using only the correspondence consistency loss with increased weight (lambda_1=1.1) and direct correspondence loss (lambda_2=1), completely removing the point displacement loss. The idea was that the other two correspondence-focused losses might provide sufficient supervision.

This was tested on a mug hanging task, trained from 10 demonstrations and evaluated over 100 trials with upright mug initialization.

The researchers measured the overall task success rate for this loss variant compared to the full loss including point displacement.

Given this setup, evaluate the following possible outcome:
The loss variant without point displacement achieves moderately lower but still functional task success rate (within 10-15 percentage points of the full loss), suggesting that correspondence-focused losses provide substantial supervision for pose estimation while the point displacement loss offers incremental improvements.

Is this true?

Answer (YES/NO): NO